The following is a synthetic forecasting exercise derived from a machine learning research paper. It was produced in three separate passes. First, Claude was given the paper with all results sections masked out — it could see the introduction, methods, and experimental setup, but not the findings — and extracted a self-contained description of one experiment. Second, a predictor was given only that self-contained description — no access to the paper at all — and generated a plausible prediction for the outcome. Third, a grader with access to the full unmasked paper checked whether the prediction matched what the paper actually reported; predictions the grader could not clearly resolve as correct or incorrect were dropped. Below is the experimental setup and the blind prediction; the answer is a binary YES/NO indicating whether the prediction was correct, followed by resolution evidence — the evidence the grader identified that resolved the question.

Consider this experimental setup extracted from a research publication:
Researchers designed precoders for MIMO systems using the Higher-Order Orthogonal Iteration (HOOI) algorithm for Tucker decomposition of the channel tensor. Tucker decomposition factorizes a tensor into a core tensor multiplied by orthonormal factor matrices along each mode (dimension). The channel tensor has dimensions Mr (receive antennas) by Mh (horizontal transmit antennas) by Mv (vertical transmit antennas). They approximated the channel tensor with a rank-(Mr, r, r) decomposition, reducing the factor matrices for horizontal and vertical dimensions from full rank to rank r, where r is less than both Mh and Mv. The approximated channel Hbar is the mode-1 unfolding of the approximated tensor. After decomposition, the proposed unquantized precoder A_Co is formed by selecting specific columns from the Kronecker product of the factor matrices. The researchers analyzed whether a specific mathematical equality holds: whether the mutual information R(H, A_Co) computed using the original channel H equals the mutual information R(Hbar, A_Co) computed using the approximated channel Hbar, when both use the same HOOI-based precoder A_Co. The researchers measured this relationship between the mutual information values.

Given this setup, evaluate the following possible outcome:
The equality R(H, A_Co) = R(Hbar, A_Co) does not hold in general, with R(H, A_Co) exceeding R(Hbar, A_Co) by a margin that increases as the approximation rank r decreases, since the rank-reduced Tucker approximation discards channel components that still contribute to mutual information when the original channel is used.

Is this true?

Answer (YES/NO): NO